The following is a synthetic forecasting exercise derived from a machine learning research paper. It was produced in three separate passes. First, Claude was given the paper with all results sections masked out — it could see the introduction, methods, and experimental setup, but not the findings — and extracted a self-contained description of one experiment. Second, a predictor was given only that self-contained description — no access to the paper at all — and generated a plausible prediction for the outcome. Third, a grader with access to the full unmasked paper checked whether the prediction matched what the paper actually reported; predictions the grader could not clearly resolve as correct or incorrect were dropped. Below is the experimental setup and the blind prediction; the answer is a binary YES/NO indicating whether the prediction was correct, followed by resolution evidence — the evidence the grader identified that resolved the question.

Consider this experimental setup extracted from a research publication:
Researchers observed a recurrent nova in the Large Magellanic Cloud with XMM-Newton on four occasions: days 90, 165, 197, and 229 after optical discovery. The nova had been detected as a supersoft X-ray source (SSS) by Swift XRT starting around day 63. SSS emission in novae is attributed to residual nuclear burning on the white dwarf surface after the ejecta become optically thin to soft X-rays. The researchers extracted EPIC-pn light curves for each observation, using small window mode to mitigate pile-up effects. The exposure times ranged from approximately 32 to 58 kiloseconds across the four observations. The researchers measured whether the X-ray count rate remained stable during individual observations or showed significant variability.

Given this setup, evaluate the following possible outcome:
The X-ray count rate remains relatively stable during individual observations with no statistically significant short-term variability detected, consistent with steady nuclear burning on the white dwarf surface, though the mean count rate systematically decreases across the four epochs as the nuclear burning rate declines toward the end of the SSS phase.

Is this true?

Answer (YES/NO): NO